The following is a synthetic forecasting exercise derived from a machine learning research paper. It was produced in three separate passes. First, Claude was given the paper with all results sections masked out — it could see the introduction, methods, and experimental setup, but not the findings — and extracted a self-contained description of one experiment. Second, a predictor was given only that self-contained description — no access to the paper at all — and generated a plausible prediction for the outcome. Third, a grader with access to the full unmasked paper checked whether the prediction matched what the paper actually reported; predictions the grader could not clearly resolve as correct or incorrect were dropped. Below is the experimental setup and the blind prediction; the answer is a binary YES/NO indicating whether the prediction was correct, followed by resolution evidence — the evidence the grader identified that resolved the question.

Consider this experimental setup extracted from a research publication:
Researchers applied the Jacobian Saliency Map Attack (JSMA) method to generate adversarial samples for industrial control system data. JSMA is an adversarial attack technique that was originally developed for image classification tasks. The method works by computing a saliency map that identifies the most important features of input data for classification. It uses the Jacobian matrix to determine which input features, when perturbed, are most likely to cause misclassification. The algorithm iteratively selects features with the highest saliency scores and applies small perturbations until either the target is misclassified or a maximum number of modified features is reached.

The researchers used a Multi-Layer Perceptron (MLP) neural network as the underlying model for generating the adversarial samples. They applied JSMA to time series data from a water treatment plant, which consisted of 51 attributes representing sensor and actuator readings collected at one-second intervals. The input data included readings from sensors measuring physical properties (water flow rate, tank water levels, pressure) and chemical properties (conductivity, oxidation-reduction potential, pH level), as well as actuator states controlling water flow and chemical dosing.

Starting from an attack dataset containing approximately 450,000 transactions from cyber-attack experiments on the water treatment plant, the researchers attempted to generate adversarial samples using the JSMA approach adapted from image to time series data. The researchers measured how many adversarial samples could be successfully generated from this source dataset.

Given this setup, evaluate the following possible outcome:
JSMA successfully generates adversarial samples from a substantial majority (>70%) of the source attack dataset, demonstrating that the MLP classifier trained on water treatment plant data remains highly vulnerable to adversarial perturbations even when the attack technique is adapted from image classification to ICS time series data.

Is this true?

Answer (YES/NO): NO